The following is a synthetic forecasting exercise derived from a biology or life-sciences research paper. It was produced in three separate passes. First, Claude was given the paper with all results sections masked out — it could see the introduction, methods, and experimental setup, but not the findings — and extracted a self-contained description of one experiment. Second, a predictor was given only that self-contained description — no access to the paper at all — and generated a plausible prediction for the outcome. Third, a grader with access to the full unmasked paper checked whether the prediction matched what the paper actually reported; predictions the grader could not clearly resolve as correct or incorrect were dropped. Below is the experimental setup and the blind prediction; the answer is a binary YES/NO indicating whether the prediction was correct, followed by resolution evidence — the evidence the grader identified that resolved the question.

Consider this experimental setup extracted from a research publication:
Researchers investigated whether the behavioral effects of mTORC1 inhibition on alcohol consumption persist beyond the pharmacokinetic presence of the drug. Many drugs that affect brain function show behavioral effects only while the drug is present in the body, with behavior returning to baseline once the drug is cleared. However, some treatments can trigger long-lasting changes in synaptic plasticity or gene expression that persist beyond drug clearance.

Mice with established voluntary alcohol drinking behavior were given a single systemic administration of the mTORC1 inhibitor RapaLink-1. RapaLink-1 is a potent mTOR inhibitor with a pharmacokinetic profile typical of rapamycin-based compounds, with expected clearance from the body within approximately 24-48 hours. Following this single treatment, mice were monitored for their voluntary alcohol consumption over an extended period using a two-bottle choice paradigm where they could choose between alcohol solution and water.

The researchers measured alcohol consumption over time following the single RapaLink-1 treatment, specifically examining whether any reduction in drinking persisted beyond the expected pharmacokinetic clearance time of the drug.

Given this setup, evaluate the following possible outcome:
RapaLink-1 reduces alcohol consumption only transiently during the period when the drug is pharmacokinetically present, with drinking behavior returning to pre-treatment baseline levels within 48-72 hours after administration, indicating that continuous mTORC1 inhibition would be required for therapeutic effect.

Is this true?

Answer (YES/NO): NO